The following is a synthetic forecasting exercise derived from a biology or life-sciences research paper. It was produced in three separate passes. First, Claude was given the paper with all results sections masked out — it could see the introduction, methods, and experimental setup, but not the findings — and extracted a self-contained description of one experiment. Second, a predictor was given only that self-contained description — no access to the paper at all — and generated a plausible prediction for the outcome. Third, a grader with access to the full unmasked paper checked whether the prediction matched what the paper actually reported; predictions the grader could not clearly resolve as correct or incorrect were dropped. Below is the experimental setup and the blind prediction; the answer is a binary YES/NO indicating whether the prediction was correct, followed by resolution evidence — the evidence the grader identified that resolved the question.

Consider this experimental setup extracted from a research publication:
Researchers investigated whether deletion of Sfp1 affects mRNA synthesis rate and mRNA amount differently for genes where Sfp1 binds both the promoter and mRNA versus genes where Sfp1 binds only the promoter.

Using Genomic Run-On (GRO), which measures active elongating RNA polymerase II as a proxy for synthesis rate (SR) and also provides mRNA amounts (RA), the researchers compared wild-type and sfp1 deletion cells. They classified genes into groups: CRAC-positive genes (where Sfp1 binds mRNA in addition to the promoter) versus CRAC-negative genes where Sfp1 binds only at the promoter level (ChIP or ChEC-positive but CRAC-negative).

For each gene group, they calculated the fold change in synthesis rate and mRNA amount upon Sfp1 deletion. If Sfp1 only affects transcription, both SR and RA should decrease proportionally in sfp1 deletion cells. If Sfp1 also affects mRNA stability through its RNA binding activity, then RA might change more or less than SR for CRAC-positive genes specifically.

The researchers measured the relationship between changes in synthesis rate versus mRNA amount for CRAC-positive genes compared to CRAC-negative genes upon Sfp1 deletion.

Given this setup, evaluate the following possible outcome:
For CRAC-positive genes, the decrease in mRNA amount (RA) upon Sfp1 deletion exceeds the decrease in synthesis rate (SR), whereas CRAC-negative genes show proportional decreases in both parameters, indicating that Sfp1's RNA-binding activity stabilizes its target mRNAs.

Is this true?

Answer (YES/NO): YES